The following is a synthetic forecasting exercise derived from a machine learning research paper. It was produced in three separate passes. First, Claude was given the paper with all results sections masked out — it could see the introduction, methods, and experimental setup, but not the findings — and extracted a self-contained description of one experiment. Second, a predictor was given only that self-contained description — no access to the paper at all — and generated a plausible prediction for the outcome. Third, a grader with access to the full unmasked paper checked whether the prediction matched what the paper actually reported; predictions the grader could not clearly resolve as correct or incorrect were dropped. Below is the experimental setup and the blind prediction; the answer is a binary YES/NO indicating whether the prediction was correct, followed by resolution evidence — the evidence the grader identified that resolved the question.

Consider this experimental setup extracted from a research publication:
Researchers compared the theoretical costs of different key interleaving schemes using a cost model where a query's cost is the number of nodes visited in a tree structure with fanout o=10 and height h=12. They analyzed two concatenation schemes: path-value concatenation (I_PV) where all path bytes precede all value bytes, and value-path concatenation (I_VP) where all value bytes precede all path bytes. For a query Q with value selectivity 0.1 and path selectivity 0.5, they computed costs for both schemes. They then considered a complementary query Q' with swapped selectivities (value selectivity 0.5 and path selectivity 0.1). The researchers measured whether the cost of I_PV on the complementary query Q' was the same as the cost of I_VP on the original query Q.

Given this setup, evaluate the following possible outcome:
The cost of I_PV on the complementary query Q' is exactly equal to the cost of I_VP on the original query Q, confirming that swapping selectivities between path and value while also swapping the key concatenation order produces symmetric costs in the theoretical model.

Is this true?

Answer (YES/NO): YES